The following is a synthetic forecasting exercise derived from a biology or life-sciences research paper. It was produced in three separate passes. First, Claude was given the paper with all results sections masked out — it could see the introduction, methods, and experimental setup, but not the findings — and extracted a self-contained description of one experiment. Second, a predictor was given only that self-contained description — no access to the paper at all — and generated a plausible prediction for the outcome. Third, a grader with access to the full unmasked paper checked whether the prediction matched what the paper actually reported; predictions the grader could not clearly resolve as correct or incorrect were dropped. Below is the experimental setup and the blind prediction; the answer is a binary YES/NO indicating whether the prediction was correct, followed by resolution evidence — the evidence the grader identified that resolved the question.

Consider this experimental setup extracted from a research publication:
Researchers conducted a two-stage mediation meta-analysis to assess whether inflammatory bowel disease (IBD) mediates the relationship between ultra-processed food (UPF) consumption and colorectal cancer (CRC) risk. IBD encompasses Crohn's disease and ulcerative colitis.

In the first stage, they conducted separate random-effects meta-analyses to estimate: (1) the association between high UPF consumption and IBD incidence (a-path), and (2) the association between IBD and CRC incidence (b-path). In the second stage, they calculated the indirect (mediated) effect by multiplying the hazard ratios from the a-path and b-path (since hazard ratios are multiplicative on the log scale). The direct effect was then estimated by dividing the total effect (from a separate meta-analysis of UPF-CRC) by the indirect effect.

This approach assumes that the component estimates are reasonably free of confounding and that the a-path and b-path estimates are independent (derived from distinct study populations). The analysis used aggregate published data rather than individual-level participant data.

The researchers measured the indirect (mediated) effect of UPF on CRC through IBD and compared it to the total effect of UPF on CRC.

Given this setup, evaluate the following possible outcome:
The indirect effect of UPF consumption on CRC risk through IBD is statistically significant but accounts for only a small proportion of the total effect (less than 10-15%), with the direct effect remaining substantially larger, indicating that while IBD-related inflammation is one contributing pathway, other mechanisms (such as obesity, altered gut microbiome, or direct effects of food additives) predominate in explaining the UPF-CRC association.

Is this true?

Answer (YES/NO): NO